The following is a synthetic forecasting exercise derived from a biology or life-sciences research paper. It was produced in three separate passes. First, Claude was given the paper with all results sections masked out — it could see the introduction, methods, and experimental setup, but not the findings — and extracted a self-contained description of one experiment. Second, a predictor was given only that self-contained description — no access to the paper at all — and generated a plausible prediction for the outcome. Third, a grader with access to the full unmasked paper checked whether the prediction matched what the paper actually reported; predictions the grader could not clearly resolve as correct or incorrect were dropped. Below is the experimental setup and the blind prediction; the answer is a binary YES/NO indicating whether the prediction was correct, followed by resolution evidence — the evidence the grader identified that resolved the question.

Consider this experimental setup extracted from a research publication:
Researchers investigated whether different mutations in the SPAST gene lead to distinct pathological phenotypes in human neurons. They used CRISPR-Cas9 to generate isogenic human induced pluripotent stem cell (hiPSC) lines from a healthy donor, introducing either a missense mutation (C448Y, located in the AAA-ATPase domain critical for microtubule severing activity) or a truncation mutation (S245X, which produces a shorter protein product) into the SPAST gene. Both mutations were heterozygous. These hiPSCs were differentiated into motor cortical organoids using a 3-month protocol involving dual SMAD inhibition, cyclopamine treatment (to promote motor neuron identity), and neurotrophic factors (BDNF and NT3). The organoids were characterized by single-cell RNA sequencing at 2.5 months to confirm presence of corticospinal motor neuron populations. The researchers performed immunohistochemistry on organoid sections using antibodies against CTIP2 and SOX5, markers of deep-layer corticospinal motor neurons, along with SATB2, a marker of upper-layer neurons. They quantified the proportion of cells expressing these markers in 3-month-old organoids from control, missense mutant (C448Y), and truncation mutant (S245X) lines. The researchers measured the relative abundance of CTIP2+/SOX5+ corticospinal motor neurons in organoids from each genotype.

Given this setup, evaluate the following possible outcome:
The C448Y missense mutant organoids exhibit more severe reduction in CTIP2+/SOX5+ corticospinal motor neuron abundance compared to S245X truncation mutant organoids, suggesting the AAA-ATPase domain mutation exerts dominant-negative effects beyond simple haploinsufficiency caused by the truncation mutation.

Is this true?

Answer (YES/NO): YES